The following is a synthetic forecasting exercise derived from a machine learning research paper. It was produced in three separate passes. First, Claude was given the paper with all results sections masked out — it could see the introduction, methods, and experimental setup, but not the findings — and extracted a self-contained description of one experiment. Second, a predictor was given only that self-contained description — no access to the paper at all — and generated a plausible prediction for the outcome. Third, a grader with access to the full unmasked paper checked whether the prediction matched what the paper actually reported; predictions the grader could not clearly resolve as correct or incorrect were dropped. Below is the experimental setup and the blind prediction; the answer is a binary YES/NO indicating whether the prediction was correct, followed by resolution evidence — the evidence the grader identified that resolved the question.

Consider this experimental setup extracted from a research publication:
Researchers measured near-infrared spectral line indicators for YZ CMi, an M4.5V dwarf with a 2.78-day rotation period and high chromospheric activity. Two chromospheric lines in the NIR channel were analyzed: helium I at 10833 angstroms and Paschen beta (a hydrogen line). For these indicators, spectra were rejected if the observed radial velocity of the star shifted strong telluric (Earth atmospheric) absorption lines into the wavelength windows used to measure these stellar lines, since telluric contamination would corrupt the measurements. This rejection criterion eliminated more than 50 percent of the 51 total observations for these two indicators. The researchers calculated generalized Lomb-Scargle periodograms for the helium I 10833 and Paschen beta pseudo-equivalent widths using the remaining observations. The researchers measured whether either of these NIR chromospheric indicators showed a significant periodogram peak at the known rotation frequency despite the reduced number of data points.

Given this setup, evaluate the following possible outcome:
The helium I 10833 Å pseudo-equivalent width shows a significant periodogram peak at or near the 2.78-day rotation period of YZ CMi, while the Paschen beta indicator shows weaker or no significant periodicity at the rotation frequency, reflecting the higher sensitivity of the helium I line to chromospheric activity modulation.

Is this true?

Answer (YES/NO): NO